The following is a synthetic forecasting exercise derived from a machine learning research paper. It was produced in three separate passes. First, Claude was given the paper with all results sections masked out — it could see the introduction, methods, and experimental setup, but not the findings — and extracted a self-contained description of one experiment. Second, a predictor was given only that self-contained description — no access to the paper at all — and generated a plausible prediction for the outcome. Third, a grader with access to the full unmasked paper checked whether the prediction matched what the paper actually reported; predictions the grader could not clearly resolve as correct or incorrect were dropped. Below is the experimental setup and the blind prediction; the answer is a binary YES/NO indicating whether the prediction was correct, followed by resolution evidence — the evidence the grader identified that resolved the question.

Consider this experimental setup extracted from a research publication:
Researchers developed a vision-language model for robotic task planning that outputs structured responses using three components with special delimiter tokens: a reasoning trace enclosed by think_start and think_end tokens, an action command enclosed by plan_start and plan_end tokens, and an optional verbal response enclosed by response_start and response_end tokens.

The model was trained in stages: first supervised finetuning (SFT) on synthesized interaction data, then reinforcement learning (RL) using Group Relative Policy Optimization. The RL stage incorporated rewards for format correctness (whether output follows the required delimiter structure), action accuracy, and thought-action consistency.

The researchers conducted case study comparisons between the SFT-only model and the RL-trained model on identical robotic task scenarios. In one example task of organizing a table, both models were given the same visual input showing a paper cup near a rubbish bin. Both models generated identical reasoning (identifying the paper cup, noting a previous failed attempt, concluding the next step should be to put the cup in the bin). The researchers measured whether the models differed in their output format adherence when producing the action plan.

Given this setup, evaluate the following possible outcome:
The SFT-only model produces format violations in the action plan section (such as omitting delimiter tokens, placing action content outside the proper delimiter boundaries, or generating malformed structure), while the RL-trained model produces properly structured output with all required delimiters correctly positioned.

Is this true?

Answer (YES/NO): YES